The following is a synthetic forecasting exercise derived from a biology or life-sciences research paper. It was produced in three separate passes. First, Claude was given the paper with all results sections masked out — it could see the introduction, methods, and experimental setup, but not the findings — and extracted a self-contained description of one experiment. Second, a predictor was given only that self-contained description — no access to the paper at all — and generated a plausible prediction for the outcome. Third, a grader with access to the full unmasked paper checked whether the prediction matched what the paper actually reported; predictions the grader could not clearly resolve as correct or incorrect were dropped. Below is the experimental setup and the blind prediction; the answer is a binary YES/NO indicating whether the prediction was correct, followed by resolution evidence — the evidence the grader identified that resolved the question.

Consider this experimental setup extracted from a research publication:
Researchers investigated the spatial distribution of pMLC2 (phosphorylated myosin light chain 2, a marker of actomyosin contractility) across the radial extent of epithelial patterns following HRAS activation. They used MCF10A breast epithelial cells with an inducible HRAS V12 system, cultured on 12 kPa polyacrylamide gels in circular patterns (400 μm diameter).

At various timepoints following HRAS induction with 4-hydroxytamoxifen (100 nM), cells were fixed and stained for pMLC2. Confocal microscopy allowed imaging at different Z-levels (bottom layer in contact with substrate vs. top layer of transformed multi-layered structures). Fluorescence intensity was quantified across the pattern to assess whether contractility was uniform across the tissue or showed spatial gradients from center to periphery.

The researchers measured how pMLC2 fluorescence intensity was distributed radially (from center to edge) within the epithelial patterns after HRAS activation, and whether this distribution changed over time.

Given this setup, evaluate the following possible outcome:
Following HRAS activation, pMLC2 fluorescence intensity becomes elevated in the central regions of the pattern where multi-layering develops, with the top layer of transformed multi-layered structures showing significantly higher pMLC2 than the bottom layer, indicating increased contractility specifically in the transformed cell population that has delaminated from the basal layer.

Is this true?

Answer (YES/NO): NO